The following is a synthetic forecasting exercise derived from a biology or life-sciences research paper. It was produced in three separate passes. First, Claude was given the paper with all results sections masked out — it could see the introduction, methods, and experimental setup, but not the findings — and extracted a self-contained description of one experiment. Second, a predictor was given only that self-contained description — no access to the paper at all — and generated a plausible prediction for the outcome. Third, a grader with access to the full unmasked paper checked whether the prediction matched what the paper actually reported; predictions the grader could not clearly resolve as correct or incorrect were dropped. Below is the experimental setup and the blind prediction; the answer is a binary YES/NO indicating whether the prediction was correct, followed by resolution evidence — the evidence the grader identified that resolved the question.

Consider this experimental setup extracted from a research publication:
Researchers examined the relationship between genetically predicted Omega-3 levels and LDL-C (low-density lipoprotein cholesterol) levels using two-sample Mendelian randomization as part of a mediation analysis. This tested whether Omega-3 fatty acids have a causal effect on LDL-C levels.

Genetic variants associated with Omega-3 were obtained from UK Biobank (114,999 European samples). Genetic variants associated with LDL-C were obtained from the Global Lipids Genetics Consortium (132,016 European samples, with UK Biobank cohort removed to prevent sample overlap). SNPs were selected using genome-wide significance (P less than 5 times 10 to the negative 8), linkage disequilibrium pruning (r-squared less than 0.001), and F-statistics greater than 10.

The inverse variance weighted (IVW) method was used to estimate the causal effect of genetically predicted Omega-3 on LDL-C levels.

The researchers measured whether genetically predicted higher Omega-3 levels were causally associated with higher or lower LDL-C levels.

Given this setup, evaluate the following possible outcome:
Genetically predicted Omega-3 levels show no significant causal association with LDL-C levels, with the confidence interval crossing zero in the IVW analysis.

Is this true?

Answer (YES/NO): NO